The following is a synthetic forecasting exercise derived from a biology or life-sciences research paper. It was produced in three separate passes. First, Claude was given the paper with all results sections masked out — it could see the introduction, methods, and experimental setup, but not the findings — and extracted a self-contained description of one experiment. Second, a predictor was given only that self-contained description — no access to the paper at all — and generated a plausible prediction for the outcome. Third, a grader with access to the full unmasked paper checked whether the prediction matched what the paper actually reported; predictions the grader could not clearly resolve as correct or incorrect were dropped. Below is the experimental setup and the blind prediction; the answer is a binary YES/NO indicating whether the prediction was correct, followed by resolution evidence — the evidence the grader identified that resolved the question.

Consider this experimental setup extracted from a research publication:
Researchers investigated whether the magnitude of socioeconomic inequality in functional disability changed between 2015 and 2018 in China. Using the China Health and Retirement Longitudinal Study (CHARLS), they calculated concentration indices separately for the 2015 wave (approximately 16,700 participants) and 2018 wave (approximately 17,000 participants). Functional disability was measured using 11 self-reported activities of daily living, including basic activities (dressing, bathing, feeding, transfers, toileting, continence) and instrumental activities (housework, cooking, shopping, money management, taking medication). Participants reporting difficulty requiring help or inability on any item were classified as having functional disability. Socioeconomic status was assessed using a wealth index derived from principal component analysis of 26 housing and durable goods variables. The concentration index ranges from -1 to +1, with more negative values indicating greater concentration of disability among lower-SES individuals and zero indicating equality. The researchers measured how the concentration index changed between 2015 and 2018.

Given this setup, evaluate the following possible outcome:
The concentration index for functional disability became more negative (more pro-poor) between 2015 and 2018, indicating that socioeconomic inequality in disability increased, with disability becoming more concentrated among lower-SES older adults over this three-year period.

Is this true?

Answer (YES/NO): NO